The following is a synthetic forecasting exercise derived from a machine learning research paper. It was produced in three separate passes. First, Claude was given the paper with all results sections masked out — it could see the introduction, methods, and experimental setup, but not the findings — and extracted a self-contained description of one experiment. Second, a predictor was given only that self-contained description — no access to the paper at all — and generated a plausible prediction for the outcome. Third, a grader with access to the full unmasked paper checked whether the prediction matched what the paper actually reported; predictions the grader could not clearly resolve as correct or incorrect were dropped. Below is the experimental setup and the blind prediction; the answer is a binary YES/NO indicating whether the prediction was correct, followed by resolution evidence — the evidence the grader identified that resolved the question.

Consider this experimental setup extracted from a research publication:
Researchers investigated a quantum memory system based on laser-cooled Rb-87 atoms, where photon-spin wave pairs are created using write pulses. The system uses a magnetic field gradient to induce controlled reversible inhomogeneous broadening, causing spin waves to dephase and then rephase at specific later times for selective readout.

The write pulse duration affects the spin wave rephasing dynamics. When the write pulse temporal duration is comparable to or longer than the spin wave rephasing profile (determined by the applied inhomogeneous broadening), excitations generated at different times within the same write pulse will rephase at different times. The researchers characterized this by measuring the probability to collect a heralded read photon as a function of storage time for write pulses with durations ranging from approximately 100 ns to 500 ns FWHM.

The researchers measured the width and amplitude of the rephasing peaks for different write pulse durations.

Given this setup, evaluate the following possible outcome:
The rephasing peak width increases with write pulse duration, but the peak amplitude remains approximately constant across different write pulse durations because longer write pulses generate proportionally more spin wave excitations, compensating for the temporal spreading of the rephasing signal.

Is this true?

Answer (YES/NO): NO